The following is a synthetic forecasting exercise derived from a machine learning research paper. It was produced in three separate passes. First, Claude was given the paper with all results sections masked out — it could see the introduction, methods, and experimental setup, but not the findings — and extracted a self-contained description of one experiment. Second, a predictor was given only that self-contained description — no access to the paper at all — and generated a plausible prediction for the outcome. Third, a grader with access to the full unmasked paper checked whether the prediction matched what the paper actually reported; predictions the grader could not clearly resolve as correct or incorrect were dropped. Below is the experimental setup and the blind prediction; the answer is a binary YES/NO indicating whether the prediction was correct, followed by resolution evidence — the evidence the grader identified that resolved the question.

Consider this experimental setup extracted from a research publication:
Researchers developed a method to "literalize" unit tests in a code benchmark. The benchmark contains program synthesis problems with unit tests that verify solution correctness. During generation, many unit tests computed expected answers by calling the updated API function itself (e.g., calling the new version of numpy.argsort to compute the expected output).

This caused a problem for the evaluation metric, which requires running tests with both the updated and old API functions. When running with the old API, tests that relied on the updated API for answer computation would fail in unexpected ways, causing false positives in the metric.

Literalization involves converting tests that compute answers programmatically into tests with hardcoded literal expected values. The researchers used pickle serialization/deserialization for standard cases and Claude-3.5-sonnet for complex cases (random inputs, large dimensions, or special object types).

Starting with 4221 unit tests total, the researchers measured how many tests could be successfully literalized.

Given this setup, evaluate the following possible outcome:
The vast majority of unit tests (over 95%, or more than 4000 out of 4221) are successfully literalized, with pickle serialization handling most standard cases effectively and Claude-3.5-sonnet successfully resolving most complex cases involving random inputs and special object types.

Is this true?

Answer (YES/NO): YES